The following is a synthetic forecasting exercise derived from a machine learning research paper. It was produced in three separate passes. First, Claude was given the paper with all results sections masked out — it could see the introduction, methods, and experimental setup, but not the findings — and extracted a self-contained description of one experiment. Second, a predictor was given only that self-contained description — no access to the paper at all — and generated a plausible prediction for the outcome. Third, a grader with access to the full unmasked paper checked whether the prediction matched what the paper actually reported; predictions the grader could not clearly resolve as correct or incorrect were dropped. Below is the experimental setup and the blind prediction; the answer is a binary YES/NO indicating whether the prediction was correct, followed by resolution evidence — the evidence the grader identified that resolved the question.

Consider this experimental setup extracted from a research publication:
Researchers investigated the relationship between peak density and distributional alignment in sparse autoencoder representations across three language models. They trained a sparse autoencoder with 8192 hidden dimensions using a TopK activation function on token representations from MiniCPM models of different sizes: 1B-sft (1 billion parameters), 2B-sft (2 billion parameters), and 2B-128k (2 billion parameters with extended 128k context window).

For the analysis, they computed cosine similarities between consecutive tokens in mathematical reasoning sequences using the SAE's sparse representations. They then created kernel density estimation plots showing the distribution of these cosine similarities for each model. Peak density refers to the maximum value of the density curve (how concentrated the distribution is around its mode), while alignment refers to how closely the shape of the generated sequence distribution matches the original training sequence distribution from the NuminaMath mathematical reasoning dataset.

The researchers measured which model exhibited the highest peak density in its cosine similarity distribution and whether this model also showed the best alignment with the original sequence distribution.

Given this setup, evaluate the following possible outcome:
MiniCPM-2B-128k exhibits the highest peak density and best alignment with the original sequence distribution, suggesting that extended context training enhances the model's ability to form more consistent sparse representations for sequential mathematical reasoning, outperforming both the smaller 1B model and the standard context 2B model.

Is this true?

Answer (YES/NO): NO